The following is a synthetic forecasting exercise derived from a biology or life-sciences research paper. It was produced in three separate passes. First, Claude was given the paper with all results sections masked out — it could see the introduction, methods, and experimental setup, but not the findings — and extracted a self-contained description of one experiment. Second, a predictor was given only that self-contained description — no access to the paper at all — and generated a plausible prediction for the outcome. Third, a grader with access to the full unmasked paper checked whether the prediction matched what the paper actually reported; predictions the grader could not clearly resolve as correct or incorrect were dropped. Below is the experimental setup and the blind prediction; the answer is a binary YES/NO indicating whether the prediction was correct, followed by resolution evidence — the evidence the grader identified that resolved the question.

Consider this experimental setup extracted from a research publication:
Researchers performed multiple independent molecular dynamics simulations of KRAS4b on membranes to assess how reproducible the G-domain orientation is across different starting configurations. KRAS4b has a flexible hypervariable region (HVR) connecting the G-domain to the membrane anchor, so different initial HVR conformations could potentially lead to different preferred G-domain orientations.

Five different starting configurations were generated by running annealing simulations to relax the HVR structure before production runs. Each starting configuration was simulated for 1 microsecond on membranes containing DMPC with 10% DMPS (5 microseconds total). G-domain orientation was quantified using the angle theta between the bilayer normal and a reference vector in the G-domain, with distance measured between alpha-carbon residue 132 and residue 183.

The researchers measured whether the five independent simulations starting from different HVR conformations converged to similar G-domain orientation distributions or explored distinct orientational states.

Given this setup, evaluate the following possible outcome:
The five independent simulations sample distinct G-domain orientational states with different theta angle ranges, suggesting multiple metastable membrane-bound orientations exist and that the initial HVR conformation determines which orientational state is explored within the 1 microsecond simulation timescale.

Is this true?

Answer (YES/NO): NO